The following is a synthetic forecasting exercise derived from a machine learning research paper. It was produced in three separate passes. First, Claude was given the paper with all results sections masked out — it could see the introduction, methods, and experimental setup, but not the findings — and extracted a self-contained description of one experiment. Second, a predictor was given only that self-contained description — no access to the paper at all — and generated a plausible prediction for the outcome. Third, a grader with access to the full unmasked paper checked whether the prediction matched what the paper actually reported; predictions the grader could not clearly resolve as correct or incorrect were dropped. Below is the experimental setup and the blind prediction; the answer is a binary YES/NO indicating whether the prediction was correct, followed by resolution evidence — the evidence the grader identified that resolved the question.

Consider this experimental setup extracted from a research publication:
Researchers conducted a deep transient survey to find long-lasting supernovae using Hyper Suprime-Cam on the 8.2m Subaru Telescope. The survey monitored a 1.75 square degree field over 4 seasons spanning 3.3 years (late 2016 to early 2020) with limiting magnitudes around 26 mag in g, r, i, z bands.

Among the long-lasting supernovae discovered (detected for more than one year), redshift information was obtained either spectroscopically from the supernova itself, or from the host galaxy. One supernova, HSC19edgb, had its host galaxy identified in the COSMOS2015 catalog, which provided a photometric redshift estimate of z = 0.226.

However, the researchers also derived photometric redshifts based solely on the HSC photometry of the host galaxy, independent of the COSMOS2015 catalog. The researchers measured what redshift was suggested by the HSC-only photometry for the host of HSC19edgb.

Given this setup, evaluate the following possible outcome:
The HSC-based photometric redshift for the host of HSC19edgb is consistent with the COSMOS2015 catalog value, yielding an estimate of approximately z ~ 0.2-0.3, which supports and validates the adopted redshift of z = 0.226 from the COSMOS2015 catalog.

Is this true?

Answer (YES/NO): NO